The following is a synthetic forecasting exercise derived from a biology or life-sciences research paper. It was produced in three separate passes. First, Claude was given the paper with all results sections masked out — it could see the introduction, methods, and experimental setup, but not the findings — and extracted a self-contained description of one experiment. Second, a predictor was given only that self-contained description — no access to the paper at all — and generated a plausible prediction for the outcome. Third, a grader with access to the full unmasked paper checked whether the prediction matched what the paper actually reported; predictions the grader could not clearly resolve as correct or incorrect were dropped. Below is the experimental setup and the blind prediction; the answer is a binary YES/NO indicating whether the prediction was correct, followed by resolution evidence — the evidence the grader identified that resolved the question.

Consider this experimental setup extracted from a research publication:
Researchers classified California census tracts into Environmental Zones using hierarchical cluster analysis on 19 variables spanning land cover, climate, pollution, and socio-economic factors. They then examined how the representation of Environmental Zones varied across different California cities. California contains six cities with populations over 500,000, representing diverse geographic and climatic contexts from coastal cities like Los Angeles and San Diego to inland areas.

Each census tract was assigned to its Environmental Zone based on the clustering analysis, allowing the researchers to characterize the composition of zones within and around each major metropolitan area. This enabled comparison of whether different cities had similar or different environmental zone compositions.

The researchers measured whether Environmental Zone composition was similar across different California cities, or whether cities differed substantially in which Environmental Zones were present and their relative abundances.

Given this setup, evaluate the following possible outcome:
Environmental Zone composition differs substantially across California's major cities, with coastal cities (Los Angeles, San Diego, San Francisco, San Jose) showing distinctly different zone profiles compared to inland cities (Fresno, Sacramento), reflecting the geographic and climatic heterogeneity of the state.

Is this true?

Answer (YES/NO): NO